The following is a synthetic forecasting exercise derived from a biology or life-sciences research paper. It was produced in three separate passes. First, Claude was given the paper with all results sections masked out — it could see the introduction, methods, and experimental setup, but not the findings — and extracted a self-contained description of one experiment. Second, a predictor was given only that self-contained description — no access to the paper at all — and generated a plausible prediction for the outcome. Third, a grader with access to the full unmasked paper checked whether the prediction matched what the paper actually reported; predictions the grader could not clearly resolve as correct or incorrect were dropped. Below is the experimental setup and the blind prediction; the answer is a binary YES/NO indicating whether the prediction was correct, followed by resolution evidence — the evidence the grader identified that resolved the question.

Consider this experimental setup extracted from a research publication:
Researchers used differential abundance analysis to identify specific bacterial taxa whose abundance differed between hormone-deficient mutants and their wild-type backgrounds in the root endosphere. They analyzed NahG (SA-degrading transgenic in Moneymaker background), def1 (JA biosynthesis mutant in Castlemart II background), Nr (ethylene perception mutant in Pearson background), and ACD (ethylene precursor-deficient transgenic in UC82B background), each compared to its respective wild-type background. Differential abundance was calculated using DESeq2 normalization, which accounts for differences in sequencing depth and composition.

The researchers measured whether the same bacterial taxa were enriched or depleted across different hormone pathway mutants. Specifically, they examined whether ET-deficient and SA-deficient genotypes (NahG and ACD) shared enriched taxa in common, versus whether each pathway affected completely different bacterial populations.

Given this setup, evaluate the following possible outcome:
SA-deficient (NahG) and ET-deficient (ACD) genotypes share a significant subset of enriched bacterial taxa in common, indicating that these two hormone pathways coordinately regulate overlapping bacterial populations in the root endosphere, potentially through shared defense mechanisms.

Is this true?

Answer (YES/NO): YES